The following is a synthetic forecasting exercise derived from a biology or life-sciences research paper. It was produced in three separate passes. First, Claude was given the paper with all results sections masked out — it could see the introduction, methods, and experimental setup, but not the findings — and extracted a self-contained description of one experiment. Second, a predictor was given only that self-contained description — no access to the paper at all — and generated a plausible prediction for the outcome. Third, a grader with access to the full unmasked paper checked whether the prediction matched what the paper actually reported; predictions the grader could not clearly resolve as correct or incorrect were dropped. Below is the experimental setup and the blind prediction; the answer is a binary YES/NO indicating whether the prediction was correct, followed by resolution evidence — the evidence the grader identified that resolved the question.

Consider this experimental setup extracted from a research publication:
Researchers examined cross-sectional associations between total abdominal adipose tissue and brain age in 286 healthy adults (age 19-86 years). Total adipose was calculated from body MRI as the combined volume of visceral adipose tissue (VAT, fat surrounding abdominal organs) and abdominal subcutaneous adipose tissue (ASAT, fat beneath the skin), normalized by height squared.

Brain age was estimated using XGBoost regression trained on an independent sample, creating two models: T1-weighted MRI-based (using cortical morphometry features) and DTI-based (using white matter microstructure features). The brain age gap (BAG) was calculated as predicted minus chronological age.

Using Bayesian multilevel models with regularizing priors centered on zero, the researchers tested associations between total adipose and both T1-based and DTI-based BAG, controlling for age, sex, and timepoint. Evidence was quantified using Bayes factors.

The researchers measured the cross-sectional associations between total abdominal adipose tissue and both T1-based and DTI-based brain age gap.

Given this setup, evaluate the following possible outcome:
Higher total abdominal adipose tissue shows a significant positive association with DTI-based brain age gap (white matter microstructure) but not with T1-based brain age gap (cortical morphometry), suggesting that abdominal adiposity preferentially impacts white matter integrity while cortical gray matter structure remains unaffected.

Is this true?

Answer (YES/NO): NO